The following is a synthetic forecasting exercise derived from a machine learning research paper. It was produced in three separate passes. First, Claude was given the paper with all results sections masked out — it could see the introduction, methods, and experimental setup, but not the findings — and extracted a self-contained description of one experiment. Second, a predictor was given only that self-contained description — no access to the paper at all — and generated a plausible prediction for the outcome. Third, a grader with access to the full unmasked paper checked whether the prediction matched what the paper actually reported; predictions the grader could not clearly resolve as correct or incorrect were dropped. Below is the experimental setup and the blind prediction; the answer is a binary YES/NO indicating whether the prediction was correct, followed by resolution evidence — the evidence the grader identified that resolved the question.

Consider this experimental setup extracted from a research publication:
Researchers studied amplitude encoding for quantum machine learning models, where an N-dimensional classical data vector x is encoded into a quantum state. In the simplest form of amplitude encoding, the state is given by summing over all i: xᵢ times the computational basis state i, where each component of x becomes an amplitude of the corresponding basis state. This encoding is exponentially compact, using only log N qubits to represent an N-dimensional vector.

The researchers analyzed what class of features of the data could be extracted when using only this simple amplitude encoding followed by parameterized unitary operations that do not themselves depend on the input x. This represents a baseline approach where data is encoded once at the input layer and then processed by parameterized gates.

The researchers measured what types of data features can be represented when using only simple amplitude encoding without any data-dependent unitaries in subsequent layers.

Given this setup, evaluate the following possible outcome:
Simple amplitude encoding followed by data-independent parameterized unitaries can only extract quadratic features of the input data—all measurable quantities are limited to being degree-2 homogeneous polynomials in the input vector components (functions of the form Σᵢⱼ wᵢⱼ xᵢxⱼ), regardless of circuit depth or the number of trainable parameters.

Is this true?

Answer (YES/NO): YES